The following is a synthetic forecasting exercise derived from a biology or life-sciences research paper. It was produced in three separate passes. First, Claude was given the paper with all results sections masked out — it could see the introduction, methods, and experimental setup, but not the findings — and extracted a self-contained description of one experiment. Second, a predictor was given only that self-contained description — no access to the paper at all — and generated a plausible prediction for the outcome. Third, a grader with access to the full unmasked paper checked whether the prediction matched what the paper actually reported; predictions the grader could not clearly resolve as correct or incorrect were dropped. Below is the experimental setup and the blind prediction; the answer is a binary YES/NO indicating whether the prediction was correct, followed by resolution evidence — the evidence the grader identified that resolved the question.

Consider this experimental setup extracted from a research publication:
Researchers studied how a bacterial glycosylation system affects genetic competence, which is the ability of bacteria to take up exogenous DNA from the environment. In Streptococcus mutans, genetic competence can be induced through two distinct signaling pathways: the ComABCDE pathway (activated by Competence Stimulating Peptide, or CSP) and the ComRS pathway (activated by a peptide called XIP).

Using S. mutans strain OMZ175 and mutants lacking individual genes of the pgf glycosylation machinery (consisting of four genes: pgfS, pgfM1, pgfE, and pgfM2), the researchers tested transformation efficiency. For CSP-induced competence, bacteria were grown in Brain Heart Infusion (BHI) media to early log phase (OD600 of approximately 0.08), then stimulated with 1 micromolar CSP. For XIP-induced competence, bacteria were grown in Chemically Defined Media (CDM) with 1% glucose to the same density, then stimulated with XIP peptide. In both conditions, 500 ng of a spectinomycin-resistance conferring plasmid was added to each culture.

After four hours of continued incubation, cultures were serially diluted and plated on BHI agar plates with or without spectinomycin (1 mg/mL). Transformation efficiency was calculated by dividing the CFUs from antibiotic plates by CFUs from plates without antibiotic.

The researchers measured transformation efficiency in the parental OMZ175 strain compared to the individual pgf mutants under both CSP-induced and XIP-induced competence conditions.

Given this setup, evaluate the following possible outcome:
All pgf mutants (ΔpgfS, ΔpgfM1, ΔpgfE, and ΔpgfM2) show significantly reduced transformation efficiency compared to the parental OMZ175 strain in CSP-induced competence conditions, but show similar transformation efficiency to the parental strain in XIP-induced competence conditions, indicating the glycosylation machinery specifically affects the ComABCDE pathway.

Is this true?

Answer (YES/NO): NO